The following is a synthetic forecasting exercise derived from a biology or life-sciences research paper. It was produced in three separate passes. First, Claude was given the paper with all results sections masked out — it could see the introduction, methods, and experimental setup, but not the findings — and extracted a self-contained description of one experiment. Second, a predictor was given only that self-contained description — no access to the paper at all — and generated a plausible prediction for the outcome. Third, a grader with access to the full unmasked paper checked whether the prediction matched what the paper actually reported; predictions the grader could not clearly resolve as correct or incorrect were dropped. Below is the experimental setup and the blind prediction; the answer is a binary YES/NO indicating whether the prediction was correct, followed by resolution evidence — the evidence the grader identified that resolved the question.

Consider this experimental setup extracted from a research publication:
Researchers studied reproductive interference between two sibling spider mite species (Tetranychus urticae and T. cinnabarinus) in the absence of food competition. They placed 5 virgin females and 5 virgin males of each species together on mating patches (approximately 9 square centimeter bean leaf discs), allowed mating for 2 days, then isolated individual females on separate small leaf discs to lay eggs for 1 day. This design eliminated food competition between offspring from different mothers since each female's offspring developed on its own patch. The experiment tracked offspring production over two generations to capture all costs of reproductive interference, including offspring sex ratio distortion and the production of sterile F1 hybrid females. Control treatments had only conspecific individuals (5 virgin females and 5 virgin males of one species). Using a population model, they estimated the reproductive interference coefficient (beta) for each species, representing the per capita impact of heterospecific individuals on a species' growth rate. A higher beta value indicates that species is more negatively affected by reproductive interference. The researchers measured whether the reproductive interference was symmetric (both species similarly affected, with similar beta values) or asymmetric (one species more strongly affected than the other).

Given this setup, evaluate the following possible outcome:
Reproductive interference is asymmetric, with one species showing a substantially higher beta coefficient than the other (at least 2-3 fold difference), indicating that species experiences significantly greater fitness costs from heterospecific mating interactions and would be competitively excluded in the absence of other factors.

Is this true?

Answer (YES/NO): YES